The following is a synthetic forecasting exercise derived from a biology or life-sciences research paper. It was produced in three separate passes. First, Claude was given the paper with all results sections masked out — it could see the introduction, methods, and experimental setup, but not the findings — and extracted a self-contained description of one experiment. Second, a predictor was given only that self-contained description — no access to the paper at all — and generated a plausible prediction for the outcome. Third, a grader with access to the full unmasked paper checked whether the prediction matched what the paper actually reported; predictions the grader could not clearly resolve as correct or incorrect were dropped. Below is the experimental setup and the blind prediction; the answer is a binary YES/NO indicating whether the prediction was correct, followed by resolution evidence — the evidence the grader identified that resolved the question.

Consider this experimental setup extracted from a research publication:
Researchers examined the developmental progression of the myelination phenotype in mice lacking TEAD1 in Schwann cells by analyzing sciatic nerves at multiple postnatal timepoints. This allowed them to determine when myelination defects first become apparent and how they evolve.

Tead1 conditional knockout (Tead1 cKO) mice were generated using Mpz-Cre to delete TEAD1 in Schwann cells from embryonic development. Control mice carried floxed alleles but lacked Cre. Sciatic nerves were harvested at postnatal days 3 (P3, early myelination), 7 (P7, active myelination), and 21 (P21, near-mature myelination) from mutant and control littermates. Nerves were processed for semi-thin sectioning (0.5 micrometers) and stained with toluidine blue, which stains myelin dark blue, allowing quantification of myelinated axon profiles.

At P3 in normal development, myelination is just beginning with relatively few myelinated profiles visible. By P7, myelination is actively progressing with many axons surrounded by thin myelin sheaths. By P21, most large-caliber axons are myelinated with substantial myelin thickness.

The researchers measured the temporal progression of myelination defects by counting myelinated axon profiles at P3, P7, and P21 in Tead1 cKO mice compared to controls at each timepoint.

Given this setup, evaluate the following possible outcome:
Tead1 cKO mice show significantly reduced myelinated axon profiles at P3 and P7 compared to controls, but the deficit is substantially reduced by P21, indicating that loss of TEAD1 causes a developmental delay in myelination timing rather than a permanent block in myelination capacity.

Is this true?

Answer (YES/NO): NO